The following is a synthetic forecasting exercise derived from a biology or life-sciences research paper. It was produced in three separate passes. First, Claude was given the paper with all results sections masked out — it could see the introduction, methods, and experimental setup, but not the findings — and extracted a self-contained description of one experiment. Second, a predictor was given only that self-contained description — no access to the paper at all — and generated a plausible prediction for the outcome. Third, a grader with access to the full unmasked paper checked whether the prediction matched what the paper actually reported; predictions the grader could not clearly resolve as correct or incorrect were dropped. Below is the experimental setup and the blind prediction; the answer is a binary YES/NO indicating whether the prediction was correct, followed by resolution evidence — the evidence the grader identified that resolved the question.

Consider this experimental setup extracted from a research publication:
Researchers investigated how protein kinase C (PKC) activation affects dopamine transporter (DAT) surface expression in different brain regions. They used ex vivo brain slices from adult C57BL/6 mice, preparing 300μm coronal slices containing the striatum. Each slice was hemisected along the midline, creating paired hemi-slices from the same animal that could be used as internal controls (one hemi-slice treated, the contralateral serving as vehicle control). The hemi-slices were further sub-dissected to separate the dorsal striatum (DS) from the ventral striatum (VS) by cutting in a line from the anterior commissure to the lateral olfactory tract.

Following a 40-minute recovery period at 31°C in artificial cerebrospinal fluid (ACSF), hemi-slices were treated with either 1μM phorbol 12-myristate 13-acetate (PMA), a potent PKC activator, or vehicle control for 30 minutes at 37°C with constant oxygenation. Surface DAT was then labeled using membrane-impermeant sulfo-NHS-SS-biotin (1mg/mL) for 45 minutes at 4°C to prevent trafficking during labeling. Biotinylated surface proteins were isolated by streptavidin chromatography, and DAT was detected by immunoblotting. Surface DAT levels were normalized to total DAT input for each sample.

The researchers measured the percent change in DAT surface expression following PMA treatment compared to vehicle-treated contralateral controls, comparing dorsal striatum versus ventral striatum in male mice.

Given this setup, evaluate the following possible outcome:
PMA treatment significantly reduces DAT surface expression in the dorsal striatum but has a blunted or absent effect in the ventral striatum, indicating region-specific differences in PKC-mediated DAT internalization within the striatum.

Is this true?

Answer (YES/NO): NO